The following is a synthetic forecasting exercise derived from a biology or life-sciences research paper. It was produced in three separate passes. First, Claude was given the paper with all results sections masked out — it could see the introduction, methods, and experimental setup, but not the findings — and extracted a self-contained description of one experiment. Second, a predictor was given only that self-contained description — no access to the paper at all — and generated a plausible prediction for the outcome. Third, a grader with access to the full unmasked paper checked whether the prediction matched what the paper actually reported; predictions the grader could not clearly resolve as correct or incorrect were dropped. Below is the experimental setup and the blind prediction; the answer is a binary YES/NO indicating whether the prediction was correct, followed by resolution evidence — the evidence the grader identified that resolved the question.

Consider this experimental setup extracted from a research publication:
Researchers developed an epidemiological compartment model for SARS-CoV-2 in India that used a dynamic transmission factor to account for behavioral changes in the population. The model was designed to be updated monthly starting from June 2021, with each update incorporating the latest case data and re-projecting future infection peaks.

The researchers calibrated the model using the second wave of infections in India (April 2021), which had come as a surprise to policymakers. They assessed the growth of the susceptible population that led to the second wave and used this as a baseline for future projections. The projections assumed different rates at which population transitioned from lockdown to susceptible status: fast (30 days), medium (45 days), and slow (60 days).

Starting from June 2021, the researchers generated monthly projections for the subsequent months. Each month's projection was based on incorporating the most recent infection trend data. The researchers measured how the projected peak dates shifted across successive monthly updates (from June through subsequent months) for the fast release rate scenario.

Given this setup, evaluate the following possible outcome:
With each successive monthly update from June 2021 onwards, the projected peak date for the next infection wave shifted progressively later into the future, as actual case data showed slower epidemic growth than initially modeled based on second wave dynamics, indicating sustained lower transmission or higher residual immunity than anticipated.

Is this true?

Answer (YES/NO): NO